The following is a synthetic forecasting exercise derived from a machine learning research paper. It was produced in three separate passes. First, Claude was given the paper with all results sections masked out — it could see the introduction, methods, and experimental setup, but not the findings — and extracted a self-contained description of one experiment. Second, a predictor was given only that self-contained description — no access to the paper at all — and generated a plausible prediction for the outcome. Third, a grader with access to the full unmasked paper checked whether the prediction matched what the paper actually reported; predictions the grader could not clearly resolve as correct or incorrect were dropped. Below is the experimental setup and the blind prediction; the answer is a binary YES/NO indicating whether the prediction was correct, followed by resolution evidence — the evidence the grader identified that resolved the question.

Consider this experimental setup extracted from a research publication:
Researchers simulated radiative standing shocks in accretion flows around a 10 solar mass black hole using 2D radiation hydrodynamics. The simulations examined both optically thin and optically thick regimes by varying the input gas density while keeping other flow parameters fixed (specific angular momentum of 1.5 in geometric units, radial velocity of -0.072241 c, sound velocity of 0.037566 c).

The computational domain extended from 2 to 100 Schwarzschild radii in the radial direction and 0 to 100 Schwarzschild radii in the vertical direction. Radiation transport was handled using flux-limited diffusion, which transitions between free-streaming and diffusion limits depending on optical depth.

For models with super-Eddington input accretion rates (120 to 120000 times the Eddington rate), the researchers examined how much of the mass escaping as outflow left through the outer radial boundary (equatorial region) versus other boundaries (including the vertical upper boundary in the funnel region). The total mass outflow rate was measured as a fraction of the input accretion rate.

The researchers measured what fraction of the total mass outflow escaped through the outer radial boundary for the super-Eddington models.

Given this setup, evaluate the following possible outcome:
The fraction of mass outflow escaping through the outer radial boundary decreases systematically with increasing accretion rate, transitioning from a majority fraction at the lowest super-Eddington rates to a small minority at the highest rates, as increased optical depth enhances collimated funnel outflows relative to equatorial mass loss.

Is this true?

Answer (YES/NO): NO